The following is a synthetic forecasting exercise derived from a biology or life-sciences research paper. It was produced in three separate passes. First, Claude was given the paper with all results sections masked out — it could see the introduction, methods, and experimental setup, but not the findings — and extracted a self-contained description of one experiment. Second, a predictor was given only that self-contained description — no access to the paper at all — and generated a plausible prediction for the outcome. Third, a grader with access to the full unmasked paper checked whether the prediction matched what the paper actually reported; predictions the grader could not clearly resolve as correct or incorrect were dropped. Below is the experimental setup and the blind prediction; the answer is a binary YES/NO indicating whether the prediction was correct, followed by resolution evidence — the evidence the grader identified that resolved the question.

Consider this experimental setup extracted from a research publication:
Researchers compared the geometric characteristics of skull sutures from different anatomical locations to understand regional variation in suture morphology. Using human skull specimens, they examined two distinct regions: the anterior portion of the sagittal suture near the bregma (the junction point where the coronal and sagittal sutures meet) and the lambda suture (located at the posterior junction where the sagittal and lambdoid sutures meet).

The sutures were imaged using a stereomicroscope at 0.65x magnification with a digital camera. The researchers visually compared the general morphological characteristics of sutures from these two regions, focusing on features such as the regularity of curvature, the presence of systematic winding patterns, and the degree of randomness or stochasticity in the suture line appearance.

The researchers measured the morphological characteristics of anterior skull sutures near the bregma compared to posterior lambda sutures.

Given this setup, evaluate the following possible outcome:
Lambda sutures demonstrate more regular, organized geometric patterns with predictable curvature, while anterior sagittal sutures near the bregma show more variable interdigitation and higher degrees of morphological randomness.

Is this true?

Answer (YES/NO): YES